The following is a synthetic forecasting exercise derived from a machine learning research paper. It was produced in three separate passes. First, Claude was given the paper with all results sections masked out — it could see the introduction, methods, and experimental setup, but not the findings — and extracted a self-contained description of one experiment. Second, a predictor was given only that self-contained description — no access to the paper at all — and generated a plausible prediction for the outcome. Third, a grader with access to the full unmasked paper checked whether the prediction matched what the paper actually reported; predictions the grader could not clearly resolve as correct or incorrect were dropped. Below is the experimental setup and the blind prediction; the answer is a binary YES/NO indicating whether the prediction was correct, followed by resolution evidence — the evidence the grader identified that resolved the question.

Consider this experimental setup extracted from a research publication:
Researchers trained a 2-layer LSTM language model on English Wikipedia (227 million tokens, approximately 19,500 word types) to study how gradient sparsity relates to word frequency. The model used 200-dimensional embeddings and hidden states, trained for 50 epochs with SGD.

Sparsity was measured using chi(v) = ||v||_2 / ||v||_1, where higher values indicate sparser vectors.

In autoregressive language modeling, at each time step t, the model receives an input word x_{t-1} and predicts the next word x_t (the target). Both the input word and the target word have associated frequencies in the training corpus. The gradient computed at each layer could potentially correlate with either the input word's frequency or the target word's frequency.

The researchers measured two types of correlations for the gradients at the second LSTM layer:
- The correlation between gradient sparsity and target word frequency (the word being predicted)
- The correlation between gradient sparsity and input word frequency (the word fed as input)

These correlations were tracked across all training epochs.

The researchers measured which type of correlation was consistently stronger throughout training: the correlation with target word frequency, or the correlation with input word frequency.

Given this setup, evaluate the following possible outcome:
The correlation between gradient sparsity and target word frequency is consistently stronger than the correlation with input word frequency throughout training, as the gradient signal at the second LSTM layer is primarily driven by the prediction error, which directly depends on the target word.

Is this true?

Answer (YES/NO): YES